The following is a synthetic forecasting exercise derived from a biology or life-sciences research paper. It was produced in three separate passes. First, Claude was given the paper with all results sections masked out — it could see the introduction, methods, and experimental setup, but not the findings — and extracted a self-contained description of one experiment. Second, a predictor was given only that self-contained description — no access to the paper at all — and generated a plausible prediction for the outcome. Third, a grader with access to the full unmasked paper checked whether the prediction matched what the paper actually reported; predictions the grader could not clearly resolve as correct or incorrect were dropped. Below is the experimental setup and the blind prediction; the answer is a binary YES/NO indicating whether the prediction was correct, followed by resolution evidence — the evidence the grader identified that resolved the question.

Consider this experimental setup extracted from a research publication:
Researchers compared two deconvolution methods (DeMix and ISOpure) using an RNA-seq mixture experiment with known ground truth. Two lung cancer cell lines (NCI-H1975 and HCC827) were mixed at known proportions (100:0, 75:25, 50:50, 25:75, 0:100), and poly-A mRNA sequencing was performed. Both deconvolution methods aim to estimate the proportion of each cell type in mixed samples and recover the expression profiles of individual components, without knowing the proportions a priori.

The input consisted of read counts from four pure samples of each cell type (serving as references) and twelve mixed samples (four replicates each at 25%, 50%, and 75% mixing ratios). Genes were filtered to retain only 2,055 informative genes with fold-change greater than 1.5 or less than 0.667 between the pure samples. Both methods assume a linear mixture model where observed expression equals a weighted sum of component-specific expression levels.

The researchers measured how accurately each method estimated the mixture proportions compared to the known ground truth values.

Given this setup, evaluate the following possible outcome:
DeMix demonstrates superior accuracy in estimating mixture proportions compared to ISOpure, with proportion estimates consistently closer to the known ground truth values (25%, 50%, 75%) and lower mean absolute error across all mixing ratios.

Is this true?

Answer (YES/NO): YES